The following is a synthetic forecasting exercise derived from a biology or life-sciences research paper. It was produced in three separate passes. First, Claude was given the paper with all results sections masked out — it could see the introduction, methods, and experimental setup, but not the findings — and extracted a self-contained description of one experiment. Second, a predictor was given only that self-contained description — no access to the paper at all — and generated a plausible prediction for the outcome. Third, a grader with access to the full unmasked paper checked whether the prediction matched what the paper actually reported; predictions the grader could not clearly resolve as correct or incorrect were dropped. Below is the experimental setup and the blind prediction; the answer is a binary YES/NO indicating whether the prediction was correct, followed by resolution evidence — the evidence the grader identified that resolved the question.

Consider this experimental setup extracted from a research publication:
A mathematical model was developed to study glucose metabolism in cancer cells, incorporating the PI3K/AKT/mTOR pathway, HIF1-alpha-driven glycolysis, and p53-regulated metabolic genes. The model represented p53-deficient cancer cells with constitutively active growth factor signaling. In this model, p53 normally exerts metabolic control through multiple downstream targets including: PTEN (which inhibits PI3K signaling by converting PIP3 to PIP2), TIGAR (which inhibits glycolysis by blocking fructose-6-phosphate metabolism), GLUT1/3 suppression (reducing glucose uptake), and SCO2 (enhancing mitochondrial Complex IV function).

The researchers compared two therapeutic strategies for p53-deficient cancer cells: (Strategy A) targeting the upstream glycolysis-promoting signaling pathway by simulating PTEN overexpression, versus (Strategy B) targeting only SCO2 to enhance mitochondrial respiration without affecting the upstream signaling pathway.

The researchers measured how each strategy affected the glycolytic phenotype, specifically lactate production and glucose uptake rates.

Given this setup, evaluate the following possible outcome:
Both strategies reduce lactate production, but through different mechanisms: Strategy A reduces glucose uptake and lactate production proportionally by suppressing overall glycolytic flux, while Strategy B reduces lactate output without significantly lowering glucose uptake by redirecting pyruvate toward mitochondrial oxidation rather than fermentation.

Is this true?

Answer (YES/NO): NO